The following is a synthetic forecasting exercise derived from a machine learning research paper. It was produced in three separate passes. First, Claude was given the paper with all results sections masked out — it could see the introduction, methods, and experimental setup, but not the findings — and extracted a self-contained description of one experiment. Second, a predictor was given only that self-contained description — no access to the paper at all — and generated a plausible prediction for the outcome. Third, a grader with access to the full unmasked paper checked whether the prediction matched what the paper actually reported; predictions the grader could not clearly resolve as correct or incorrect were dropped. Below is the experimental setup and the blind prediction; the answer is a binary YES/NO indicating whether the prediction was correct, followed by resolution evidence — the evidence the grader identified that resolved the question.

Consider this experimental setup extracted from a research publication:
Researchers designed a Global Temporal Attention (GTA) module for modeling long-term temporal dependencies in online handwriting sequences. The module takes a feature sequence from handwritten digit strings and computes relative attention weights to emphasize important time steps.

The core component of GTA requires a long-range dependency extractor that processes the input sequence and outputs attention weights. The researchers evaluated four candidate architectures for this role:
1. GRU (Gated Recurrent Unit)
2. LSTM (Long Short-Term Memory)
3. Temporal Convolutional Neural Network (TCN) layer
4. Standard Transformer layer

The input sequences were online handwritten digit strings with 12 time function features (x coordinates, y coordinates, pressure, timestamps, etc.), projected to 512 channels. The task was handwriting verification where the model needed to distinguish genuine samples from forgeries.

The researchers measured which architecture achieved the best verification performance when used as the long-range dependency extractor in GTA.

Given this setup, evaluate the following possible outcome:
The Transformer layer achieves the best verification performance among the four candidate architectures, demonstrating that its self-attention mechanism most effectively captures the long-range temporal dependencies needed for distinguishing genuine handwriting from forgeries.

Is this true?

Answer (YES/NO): NO